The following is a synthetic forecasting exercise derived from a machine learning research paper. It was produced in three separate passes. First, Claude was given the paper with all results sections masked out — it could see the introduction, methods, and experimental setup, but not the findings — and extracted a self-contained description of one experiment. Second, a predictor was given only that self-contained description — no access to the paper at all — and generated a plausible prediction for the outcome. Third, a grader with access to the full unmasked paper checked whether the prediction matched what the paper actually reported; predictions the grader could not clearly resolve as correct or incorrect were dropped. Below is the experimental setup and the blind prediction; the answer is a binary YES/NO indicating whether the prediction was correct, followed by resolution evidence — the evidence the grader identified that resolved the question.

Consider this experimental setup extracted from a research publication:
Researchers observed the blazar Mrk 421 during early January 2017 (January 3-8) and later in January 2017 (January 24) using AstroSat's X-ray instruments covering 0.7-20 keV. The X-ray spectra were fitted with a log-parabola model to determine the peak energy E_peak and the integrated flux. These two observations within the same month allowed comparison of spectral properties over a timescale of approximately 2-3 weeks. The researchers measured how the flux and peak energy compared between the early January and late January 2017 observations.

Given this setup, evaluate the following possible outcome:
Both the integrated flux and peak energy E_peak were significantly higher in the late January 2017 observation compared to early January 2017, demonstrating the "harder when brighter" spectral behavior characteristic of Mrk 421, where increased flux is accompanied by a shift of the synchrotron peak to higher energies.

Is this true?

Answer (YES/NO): NO